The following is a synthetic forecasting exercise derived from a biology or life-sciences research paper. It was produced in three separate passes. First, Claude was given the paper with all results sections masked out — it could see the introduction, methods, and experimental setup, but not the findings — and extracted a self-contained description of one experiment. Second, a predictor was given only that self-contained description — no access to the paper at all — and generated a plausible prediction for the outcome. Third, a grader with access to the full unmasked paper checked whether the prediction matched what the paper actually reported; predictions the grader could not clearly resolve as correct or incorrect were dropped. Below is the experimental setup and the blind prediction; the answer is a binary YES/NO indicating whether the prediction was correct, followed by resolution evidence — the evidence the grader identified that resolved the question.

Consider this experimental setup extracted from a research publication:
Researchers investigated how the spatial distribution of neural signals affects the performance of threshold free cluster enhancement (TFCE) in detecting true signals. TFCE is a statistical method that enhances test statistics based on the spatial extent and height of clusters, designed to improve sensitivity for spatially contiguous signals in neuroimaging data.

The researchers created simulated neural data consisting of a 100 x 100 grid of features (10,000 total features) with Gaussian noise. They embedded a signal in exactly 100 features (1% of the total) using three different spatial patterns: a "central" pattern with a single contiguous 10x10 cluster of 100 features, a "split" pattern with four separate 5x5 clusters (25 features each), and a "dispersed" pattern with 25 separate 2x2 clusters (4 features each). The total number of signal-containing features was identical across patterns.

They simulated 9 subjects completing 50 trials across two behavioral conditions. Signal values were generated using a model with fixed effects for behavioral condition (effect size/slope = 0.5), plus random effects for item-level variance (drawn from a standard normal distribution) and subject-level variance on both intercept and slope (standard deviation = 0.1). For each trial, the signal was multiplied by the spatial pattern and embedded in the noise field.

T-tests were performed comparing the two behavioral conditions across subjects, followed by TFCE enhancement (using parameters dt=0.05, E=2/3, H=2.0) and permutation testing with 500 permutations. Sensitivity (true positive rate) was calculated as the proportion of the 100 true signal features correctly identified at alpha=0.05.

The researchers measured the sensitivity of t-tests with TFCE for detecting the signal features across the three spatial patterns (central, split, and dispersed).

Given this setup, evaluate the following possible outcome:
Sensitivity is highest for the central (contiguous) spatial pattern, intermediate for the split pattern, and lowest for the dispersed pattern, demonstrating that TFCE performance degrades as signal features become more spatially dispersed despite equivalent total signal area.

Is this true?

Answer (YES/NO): YES